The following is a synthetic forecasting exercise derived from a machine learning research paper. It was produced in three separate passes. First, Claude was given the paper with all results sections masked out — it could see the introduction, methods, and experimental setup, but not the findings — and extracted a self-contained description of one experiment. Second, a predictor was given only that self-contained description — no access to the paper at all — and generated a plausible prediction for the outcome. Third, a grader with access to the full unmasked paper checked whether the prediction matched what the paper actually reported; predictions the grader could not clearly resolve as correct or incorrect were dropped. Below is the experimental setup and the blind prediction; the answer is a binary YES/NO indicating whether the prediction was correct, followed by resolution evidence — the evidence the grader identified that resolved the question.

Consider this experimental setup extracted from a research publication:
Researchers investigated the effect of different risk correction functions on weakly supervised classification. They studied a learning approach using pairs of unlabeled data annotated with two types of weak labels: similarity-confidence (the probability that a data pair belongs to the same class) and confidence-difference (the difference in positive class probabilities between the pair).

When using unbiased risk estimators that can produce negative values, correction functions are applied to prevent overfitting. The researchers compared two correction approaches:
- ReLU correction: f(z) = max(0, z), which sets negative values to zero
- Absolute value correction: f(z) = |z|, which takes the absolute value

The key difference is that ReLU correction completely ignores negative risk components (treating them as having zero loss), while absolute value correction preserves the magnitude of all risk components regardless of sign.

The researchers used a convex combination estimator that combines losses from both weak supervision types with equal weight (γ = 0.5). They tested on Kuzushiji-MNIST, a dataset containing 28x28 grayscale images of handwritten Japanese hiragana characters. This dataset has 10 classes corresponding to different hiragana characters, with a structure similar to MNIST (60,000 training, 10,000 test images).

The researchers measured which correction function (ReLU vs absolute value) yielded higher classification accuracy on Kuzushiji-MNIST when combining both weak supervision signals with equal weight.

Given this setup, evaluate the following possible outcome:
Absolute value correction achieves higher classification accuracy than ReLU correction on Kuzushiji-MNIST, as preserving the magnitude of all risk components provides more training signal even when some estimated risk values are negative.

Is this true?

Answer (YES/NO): YES